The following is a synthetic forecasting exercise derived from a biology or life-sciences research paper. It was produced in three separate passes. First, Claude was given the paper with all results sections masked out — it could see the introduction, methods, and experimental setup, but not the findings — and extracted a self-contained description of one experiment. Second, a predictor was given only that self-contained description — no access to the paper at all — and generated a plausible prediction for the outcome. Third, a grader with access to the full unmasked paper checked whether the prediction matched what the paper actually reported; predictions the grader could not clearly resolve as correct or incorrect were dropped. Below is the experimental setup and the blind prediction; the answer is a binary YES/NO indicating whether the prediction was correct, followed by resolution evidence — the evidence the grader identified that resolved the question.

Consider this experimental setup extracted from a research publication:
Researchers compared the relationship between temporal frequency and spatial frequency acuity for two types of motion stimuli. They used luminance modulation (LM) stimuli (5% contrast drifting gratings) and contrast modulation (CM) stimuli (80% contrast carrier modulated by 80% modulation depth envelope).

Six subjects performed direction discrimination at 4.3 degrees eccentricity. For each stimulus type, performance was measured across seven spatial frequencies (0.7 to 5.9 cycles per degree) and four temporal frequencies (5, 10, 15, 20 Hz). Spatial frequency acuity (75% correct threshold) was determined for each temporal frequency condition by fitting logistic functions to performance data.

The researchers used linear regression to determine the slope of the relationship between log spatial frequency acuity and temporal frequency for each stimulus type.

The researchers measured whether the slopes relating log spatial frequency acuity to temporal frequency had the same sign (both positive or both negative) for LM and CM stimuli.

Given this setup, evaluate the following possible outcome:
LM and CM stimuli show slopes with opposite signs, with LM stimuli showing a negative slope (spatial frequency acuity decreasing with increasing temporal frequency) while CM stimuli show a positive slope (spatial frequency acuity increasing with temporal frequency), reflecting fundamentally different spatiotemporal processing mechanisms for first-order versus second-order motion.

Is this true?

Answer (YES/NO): NO